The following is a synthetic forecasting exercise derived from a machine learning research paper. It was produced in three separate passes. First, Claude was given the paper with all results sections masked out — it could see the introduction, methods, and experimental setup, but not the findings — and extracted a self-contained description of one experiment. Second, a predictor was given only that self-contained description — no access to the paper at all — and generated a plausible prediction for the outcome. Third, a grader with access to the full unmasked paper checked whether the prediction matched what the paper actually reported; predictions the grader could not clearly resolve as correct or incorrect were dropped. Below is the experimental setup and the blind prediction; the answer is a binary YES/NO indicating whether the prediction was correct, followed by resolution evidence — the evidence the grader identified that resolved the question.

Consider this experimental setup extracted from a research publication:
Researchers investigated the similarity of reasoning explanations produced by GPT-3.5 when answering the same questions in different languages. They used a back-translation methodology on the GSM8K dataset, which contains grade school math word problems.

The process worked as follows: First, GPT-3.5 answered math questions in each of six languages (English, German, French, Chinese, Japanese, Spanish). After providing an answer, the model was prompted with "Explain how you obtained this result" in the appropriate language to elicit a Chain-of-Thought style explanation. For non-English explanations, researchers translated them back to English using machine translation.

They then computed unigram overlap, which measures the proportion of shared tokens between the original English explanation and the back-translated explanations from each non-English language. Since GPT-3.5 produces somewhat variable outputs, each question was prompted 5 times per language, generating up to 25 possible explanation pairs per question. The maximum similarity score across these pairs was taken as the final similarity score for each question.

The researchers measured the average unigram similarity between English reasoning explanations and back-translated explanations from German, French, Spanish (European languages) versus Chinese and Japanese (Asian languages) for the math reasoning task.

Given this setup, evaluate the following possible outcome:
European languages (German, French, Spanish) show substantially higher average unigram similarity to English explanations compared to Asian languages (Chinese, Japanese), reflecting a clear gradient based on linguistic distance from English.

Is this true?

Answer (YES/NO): YES